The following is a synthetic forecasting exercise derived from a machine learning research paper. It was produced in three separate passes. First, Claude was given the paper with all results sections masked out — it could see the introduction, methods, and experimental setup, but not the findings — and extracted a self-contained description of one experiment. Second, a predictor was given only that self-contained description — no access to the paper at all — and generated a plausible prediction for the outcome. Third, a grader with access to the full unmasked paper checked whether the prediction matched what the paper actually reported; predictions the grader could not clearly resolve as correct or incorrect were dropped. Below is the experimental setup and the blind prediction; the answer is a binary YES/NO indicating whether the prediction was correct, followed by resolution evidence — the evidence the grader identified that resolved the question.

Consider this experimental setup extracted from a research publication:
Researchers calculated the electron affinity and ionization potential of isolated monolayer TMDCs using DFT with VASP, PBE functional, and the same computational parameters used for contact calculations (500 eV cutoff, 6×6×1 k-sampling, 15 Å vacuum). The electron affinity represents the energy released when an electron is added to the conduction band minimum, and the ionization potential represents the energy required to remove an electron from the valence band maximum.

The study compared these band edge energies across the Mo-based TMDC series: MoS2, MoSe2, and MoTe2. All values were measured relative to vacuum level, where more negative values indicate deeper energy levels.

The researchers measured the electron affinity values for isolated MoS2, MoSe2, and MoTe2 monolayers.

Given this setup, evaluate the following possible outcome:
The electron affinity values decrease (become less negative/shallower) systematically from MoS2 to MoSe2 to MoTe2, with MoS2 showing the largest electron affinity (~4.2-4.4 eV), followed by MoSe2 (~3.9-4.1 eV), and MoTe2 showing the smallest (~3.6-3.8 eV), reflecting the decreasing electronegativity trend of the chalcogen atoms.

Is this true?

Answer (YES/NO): NO